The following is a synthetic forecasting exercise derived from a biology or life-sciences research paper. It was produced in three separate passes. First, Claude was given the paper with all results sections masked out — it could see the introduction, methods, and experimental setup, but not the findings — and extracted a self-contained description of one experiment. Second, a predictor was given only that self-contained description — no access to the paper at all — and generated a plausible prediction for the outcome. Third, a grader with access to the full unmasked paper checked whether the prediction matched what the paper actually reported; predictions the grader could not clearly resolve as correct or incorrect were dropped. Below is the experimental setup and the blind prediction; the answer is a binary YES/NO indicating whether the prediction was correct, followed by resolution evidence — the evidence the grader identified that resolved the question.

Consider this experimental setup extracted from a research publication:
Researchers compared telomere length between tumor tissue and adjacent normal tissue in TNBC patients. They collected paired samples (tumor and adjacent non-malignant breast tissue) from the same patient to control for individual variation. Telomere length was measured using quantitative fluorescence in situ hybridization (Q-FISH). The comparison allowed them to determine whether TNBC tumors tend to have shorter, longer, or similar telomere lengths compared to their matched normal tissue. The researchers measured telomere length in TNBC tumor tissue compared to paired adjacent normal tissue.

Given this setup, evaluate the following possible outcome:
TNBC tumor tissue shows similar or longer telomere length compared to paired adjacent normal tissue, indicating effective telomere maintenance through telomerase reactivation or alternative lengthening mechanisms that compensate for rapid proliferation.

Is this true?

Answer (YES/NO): NO